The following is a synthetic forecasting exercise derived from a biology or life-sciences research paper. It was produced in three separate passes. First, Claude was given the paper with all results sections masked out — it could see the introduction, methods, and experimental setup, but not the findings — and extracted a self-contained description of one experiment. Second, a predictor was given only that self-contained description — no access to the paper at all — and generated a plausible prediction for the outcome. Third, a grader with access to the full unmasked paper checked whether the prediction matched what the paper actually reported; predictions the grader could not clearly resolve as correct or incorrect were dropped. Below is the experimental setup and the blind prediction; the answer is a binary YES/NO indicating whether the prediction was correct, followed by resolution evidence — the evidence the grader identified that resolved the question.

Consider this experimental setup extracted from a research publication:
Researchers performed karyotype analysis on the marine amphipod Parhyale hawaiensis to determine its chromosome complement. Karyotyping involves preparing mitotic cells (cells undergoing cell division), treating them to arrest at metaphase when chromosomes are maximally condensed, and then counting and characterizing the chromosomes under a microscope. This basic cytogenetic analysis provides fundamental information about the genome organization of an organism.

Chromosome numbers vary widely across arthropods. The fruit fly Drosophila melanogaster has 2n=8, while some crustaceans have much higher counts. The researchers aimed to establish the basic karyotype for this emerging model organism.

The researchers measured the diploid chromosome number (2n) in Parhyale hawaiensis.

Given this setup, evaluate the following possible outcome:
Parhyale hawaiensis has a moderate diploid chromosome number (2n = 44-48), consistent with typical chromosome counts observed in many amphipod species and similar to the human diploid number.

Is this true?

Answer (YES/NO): YES